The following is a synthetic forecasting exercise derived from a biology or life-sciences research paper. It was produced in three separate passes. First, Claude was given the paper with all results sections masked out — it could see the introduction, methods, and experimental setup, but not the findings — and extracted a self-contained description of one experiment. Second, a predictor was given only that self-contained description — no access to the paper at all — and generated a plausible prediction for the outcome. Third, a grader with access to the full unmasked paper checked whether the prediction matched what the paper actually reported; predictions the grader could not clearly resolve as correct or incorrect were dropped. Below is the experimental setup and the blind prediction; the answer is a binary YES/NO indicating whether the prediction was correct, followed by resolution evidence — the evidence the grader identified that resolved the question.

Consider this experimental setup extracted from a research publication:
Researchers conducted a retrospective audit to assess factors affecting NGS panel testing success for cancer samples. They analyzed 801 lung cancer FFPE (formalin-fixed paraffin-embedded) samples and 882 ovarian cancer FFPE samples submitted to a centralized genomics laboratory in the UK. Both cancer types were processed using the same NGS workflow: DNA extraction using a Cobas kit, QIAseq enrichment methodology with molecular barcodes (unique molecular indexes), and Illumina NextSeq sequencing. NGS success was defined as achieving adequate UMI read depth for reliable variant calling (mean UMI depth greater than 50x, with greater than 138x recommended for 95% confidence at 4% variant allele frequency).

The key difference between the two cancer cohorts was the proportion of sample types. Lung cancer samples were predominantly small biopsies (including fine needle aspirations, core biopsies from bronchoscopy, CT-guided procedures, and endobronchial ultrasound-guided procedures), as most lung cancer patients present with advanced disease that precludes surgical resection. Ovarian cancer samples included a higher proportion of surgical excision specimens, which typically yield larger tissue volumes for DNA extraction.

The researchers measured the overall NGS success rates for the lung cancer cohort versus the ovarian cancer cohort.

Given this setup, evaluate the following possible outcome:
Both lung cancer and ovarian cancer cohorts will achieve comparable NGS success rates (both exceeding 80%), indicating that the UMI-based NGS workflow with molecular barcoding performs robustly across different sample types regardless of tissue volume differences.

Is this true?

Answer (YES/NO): NO